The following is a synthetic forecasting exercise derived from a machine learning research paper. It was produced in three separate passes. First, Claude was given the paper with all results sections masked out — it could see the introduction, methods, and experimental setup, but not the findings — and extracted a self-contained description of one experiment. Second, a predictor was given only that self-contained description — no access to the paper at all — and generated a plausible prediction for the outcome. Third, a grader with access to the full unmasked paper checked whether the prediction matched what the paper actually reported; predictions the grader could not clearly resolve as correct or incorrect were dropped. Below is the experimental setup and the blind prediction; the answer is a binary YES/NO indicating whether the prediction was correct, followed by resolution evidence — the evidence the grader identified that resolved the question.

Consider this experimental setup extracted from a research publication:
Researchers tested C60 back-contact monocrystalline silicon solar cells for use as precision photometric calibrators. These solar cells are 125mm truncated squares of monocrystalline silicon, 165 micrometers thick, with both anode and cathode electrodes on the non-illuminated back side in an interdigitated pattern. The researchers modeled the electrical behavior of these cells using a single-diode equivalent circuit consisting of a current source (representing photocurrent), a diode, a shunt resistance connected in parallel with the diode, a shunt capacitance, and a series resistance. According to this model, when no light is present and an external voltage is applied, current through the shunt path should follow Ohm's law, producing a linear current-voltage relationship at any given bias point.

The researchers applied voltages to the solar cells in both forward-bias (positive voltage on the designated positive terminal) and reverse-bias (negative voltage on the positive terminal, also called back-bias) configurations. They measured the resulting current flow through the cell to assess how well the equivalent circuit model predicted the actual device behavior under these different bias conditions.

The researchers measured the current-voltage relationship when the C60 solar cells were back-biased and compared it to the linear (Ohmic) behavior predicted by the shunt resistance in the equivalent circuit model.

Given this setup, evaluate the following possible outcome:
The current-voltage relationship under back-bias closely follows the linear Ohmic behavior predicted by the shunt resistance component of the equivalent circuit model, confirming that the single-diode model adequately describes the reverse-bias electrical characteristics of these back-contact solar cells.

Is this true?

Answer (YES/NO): NO